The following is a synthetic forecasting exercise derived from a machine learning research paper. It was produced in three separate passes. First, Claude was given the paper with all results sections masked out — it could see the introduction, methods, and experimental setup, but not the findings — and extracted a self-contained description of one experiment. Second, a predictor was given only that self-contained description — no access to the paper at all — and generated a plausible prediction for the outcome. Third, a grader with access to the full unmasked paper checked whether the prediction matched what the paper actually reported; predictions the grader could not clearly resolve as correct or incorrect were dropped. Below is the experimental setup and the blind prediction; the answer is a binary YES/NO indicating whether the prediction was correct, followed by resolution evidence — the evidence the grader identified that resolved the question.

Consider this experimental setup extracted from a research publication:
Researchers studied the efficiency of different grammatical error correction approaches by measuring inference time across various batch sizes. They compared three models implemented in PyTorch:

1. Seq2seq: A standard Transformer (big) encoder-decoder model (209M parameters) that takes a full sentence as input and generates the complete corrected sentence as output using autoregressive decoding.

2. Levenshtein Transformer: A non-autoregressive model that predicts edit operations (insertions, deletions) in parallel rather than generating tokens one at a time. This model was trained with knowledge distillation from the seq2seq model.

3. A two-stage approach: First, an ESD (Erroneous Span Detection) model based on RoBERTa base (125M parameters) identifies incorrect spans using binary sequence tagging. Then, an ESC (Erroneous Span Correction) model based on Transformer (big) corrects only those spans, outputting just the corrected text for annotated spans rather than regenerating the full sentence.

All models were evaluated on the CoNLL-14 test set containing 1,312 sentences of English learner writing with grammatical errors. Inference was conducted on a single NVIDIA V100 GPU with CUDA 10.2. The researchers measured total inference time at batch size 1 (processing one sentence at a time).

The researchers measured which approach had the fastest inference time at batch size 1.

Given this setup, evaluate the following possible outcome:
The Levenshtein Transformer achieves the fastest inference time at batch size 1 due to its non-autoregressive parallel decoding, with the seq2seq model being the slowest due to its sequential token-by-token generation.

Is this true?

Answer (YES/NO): YES